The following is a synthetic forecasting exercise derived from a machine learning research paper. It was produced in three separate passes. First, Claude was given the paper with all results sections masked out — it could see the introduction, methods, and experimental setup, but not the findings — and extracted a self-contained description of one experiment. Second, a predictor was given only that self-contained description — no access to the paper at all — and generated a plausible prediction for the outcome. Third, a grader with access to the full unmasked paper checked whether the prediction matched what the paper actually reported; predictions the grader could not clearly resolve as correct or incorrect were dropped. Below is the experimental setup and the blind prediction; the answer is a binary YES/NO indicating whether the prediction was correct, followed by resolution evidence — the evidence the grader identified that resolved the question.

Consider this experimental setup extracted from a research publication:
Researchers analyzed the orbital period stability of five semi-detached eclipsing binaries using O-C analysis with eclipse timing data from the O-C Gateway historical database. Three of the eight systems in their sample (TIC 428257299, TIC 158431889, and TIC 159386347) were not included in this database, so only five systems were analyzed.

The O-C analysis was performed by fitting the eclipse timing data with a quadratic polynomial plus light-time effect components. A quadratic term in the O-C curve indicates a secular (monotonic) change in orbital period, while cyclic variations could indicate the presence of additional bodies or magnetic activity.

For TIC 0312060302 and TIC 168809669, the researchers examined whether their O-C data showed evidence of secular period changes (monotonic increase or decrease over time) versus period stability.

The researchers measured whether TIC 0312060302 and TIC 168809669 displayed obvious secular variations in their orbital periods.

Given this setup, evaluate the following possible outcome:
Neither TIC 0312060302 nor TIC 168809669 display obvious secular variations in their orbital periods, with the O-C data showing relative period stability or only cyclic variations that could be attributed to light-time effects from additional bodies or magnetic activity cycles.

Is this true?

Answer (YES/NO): YES